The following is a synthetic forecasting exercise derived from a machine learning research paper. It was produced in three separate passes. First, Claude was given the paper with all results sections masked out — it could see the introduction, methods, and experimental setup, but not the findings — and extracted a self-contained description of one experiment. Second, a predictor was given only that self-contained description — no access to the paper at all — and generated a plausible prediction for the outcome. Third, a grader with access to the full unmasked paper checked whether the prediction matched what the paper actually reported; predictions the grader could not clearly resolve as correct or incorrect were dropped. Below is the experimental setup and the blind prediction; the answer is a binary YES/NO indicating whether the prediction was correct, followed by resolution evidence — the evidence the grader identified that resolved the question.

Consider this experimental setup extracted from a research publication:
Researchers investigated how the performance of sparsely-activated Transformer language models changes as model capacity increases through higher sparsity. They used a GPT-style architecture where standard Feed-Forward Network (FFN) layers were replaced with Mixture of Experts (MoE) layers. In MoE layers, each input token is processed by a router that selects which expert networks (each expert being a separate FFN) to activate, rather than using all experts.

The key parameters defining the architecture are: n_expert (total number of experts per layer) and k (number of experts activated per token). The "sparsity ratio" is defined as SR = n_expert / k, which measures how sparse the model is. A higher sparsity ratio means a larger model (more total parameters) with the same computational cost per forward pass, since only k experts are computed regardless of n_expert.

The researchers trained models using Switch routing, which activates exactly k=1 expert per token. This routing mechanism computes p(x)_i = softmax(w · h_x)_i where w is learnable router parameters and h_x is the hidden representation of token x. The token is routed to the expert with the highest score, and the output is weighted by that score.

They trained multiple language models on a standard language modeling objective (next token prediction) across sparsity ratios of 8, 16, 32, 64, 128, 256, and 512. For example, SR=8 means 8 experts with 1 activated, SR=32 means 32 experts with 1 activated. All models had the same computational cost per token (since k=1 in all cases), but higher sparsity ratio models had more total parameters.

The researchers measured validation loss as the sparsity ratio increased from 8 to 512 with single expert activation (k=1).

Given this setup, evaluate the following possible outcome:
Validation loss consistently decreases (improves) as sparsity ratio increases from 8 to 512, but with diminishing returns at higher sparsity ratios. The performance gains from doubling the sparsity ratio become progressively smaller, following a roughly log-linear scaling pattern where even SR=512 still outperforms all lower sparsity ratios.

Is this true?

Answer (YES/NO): NO